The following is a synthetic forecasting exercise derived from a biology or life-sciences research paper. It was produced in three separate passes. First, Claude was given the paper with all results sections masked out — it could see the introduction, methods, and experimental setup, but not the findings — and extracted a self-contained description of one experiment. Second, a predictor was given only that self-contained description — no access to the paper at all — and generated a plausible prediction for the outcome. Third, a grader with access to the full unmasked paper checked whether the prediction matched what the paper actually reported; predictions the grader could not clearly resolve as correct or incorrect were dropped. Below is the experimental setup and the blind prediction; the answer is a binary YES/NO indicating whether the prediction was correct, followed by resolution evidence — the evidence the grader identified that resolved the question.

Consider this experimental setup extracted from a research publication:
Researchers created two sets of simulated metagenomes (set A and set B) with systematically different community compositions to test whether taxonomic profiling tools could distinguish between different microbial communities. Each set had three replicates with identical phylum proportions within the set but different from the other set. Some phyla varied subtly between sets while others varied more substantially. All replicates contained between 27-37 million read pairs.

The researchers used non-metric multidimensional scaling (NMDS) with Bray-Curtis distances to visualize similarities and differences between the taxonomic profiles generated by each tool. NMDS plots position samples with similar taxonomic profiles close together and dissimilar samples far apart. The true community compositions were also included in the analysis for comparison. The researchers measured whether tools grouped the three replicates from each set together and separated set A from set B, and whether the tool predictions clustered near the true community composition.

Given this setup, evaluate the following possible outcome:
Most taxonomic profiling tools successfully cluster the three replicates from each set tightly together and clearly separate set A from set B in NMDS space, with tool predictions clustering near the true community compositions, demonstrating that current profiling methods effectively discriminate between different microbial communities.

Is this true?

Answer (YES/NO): NO